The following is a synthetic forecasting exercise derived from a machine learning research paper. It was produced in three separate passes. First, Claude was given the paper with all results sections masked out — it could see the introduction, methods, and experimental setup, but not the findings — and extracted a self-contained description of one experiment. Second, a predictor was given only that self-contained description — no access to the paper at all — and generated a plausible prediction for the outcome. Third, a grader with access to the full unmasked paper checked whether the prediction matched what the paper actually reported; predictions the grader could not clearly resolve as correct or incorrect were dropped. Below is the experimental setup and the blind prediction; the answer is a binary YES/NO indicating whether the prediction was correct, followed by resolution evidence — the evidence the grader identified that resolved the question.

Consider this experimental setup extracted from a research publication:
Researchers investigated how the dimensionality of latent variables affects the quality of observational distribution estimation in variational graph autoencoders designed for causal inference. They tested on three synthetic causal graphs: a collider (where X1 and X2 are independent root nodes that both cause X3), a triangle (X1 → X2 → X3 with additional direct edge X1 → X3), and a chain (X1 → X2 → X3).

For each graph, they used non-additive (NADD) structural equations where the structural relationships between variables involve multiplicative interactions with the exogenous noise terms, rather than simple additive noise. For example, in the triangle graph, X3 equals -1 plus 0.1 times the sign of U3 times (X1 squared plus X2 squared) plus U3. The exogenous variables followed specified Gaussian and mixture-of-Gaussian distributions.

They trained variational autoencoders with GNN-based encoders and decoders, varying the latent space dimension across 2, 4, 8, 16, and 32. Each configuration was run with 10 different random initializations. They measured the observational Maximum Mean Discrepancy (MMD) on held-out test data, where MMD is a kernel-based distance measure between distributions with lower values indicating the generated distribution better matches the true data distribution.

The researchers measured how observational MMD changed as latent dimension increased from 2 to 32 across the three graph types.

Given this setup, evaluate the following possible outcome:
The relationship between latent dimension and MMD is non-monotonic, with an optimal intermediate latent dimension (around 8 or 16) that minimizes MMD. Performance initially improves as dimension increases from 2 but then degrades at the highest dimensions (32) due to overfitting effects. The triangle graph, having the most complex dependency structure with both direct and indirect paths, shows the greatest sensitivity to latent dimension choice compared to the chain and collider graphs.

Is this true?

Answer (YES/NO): NO